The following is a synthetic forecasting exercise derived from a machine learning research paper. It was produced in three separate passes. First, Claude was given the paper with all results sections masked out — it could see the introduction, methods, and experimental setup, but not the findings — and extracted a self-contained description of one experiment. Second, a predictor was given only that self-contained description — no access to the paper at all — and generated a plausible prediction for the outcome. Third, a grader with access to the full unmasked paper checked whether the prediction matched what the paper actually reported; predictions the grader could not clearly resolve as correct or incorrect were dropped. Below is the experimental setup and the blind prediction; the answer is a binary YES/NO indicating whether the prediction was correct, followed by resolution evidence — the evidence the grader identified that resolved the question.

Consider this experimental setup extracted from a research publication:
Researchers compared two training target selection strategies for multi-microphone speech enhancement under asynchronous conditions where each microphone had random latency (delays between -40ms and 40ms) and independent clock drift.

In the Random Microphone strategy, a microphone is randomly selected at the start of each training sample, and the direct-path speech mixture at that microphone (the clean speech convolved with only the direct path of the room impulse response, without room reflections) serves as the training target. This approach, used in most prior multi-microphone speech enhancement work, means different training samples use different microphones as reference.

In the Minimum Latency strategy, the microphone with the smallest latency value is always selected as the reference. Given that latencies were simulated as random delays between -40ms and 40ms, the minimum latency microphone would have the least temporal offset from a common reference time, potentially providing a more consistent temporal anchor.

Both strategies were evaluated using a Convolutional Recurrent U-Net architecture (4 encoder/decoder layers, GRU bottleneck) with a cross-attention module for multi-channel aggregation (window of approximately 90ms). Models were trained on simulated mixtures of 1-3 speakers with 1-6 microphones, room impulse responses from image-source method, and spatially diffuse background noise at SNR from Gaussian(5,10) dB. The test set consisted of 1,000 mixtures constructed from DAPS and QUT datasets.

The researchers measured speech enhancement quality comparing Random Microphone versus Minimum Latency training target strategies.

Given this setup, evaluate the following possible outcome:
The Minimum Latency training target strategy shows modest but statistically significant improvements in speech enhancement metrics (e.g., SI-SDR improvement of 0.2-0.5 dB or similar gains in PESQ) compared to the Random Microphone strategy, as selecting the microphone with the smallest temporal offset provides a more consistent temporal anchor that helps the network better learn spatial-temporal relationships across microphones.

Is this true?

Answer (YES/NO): NO